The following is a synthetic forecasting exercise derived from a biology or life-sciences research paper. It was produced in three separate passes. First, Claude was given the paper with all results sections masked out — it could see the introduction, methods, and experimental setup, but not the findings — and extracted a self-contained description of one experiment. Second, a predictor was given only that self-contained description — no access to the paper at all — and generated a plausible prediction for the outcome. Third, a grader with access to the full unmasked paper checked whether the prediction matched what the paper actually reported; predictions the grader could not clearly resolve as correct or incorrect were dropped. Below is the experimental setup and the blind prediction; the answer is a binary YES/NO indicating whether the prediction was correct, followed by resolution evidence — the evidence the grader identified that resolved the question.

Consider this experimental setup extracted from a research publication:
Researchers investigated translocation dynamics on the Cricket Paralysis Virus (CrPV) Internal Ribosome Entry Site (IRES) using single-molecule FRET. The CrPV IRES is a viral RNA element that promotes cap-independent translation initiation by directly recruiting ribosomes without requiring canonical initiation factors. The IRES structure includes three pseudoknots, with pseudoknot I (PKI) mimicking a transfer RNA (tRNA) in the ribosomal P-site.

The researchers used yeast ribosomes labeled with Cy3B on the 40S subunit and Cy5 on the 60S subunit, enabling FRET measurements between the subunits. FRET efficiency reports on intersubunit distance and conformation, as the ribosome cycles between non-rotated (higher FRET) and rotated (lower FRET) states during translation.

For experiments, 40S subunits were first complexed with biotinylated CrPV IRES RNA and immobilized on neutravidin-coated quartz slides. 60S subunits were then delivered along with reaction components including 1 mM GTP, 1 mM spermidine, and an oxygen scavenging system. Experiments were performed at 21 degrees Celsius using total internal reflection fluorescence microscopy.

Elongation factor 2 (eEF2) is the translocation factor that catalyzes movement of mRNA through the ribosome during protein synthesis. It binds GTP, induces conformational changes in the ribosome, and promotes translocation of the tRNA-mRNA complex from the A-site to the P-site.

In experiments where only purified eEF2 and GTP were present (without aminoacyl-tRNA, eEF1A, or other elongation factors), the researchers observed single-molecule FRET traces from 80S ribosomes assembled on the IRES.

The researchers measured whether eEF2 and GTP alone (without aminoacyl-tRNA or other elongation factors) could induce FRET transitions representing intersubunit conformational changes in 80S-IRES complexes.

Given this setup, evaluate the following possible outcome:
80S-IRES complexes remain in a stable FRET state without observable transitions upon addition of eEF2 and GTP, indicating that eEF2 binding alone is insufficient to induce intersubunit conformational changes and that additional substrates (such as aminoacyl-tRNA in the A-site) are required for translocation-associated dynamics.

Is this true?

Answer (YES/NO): NO